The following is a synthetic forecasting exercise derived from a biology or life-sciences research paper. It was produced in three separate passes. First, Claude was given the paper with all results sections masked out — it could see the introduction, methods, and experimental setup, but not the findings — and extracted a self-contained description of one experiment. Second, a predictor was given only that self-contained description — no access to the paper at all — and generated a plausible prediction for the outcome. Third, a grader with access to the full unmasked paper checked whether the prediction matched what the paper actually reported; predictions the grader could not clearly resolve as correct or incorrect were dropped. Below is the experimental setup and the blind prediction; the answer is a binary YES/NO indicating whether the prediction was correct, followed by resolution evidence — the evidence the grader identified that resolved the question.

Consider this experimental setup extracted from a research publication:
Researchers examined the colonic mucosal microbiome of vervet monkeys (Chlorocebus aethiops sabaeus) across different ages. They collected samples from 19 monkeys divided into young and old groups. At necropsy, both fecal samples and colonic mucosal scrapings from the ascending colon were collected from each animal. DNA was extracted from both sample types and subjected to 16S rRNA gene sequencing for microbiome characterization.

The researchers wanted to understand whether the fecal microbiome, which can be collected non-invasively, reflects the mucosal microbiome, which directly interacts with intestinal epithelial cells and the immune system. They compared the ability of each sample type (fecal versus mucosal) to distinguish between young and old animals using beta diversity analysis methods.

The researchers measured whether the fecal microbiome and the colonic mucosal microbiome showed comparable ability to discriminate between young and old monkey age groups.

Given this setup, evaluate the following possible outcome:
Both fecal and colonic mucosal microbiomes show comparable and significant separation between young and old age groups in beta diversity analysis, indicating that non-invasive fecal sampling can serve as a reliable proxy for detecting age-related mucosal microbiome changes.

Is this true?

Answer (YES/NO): NO